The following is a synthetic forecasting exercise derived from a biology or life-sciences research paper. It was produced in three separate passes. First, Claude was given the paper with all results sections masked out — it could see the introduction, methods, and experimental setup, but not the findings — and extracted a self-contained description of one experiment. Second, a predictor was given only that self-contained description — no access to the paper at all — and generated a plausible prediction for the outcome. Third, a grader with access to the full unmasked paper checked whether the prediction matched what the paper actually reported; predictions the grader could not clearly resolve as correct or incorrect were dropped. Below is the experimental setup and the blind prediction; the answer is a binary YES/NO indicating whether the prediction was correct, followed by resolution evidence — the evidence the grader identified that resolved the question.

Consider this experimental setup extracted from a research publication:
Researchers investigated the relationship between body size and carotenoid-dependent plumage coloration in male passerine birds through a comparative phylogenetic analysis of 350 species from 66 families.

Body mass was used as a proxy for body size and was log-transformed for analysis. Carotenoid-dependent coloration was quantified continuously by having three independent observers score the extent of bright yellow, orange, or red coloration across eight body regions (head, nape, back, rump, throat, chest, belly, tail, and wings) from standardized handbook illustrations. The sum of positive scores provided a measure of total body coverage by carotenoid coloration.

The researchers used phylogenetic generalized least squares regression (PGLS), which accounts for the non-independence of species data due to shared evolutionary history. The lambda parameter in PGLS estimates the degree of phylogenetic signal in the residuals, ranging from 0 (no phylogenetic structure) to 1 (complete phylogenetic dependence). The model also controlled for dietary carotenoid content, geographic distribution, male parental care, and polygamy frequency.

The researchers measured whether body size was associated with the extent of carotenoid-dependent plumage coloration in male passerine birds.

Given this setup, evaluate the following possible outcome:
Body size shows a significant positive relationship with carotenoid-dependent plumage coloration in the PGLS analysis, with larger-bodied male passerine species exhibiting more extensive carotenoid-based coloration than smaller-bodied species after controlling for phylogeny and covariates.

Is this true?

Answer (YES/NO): NO